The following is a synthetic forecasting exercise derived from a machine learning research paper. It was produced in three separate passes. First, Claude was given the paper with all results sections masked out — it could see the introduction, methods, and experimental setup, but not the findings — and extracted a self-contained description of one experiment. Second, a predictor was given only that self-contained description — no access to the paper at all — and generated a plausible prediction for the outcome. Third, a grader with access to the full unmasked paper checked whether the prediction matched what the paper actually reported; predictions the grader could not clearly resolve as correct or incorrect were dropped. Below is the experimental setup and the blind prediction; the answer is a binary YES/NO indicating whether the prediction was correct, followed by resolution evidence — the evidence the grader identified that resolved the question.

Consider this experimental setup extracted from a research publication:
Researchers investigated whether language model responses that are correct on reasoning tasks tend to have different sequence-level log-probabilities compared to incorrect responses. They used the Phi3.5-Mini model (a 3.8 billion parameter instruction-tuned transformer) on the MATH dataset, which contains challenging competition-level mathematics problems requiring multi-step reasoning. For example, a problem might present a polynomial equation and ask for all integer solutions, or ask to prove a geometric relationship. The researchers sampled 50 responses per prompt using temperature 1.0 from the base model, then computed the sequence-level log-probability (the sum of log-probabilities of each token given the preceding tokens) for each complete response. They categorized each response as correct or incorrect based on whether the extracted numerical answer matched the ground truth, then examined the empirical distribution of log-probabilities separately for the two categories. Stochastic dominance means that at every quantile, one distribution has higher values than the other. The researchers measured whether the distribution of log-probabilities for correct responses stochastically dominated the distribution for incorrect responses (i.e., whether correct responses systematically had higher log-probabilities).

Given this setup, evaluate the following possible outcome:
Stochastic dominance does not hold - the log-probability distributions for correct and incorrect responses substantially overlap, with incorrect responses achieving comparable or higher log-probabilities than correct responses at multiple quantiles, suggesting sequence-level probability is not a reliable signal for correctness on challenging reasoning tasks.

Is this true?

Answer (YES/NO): NO